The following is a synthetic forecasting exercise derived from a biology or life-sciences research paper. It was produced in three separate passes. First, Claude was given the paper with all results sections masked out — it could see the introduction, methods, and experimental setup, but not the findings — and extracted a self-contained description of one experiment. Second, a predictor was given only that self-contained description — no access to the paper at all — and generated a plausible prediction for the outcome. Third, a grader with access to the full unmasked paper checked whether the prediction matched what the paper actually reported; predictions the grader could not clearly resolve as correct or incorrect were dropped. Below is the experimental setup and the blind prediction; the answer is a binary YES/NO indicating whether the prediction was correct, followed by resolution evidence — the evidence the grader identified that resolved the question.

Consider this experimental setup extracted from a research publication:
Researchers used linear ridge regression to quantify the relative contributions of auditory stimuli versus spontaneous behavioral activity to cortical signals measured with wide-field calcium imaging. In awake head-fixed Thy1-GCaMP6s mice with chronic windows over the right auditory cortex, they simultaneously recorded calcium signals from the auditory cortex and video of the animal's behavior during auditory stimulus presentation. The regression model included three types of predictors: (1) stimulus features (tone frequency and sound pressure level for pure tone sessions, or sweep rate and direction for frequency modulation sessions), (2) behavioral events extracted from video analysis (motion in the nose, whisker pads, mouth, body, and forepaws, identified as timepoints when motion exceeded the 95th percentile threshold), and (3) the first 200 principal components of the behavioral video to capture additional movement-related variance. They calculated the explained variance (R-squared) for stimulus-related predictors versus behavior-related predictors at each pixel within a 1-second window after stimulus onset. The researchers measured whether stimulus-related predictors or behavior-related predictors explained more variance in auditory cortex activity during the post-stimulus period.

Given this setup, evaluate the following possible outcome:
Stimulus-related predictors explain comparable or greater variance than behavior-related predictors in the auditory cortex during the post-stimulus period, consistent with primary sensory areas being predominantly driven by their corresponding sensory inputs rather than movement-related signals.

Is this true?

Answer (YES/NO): YES